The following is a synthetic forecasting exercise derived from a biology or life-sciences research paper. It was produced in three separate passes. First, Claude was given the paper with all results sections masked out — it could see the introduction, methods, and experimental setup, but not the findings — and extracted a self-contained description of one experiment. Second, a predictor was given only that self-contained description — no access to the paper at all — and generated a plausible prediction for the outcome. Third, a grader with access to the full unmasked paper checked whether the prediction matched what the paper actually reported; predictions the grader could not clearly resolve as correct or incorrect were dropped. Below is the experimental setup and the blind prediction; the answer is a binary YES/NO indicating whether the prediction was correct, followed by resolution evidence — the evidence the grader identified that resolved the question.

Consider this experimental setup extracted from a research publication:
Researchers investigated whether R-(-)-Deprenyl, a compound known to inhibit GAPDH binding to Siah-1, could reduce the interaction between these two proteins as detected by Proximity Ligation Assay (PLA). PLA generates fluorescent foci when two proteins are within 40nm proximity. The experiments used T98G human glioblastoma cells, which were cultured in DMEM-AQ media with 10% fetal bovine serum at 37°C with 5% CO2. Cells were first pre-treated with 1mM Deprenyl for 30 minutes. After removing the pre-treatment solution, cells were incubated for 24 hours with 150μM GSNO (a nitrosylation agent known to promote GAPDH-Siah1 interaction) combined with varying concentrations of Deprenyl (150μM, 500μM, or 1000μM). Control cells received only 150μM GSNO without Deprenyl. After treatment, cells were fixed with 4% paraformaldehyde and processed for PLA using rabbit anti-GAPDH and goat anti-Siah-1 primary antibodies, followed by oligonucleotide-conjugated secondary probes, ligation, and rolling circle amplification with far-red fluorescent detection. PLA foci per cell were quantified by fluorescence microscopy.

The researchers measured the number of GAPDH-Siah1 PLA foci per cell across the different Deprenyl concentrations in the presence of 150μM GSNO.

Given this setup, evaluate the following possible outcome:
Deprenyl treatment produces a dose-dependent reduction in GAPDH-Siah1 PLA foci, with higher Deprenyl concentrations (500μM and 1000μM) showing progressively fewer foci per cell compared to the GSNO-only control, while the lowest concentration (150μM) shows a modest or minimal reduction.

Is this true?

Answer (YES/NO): NO